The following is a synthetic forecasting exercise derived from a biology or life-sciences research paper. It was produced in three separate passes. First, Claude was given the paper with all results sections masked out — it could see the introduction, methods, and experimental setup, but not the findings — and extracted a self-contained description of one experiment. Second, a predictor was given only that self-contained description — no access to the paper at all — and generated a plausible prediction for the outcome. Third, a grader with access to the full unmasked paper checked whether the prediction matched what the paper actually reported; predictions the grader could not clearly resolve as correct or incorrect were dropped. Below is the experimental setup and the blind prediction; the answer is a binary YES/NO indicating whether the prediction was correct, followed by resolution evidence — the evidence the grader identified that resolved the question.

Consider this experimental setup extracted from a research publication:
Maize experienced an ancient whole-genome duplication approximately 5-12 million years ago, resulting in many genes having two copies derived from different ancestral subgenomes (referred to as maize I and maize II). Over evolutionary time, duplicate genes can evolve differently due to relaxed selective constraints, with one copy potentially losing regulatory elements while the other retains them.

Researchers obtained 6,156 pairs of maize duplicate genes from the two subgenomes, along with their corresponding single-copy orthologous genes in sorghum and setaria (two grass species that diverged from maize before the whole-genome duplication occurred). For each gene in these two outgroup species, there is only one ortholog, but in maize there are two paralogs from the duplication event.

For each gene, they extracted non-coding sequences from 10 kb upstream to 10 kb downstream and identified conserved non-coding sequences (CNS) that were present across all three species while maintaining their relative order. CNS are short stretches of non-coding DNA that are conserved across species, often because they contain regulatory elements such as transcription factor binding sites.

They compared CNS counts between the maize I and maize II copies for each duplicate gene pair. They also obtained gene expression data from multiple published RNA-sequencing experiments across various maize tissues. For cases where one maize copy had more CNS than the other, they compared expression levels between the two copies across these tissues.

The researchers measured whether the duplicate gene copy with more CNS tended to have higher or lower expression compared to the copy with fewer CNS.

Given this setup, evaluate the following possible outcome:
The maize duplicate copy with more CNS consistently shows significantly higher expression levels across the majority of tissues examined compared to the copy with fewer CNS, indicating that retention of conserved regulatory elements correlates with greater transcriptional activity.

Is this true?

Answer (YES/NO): NO